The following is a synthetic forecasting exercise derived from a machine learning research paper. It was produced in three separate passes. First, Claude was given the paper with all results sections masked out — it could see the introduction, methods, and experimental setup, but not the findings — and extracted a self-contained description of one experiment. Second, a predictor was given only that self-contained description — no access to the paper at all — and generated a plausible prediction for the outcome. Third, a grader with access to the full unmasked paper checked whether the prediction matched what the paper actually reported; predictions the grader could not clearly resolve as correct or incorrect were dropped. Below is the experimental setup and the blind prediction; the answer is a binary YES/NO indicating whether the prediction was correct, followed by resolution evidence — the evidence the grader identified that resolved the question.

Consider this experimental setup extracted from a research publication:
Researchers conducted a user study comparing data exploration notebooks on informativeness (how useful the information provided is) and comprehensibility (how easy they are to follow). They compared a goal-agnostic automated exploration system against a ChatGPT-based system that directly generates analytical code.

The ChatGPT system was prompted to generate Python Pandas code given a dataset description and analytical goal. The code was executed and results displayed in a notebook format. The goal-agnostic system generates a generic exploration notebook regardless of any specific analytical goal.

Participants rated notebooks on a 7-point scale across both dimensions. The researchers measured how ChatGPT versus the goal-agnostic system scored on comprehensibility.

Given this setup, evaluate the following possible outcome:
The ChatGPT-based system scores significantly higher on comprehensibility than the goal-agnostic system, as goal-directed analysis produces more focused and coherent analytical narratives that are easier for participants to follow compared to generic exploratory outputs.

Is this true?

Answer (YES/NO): NO